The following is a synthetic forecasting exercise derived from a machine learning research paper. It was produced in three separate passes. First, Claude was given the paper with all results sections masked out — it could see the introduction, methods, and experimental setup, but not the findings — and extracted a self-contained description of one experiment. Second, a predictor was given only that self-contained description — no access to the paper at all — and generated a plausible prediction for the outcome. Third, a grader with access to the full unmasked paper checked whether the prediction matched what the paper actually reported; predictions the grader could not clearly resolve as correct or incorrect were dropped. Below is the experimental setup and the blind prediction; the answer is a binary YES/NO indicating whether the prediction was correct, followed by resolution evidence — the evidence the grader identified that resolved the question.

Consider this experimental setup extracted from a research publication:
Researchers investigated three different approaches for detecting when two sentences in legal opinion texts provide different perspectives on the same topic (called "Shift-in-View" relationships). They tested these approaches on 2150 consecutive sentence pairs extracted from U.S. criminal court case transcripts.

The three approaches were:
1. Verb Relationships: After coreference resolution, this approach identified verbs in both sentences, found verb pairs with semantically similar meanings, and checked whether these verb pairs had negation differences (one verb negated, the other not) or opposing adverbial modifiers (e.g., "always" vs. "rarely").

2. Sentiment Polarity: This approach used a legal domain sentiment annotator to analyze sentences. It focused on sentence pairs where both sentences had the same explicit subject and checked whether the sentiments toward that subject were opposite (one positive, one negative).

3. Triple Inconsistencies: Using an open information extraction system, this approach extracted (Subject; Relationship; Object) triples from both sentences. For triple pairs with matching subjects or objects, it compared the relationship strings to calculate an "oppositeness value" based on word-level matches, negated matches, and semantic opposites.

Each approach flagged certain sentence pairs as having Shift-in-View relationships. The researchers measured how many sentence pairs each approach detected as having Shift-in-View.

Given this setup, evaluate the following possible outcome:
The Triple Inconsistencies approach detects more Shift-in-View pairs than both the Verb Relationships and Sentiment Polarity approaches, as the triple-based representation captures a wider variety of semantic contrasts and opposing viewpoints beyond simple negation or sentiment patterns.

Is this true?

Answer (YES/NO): NO